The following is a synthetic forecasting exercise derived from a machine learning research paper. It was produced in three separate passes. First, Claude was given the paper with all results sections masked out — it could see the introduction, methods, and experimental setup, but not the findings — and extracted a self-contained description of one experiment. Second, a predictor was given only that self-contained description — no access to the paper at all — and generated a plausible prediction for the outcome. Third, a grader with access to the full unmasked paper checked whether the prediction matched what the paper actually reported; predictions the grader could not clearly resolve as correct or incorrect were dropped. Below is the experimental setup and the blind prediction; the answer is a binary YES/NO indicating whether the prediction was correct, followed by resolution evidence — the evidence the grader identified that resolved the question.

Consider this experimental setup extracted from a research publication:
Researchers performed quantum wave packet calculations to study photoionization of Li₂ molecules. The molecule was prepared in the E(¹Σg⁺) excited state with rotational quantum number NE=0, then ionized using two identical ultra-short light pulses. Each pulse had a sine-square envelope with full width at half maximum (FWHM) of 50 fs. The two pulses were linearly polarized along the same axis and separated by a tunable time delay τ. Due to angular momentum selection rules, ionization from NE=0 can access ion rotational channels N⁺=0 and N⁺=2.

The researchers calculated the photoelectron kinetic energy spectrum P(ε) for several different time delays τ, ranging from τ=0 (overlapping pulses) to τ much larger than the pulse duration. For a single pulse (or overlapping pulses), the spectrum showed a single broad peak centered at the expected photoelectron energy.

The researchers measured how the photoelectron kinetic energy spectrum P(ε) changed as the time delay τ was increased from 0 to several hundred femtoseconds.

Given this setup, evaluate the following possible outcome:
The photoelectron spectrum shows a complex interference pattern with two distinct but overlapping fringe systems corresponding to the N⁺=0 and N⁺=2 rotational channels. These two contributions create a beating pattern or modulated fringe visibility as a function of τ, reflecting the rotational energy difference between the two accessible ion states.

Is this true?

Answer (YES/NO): NO